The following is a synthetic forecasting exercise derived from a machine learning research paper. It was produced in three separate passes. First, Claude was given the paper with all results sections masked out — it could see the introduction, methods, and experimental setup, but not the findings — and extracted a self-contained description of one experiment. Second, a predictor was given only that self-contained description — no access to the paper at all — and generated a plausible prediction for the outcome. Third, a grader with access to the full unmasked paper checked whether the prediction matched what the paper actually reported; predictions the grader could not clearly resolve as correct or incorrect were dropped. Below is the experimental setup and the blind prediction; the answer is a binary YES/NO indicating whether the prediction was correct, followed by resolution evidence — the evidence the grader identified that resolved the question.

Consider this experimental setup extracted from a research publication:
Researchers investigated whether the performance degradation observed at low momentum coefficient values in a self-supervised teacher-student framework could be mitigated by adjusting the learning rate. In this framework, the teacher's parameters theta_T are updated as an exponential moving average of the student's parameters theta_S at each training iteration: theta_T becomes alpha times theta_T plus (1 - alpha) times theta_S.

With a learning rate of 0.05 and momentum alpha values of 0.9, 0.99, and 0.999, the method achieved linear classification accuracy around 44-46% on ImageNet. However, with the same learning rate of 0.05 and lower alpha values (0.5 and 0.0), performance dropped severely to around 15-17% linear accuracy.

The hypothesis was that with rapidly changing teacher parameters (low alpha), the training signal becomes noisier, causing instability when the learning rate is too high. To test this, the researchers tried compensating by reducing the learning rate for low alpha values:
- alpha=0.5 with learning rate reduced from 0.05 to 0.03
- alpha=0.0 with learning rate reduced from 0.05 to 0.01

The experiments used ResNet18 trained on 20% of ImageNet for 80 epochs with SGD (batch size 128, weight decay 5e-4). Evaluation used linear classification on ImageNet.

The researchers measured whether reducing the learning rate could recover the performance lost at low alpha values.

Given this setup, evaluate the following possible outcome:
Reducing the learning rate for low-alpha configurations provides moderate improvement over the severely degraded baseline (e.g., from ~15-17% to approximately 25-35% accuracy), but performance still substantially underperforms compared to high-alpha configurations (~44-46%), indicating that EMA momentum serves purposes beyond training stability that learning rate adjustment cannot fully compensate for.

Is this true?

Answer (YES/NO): NO